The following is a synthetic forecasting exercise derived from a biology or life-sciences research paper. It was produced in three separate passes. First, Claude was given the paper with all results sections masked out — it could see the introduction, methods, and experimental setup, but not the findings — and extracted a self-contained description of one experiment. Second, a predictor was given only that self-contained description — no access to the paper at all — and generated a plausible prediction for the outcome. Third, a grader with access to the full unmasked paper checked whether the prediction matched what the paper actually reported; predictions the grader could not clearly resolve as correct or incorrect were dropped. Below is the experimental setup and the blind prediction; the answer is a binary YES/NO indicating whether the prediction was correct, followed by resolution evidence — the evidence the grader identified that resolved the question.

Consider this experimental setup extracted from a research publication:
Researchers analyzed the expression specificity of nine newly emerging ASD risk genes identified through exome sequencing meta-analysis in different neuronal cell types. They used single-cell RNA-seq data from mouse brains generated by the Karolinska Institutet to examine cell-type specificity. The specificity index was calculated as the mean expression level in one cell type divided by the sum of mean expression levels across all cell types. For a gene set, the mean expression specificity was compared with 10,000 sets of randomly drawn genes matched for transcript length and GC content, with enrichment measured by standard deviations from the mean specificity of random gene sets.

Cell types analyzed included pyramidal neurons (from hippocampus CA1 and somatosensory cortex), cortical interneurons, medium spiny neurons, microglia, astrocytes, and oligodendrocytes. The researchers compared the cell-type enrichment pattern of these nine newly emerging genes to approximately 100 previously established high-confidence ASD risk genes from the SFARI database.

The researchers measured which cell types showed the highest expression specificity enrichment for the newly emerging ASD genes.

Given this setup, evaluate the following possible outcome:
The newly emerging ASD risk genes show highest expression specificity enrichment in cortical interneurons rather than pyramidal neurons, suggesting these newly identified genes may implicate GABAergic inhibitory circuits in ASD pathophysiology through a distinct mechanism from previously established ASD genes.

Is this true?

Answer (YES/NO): NO